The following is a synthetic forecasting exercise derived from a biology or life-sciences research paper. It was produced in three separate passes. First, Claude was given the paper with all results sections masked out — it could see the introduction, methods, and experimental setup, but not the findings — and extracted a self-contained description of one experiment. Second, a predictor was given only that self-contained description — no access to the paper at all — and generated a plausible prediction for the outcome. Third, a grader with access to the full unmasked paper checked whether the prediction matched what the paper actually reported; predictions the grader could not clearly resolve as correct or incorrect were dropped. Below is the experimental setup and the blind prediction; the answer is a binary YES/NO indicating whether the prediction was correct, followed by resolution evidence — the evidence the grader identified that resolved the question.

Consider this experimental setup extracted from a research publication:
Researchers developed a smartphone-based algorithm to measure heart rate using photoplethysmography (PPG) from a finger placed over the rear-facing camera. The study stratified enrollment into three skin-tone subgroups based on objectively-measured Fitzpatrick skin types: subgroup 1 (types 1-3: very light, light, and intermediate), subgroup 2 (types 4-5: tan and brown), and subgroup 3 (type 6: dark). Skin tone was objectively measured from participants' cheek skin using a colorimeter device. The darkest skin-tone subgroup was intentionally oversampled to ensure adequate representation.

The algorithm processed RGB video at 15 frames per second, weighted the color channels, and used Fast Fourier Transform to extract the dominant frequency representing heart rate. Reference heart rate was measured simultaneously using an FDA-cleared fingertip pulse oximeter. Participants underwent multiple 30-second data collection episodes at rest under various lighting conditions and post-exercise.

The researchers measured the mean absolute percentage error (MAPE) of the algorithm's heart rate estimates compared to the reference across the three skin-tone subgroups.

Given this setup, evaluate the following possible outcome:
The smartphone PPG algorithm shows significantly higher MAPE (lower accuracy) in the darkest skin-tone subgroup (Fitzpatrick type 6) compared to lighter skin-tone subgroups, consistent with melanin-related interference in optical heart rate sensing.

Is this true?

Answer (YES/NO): NO